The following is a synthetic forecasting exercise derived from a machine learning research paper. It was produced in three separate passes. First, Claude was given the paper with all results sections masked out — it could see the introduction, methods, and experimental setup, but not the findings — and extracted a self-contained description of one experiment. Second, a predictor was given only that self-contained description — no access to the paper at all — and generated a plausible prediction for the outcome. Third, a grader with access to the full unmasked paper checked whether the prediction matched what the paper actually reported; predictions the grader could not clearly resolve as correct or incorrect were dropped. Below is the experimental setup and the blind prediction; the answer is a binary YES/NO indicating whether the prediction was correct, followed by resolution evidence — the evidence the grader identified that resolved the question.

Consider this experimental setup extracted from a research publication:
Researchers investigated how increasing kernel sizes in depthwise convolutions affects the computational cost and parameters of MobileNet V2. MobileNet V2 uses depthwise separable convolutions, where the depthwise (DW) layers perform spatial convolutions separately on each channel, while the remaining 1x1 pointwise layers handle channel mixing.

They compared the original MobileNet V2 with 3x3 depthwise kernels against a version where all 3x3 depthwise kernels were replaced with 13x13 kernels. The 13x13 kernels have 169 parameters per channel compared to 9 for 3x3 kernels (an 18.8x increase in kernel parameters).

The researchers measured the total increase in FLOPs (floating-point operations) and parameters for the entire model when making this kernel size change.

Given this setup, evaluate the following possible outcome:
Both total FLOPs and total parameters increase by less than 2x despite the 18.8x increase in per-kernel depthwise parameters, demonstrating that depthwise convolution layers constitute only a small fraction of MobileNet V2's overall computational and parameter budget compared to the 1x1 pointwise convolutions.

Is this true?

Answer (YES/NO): YES